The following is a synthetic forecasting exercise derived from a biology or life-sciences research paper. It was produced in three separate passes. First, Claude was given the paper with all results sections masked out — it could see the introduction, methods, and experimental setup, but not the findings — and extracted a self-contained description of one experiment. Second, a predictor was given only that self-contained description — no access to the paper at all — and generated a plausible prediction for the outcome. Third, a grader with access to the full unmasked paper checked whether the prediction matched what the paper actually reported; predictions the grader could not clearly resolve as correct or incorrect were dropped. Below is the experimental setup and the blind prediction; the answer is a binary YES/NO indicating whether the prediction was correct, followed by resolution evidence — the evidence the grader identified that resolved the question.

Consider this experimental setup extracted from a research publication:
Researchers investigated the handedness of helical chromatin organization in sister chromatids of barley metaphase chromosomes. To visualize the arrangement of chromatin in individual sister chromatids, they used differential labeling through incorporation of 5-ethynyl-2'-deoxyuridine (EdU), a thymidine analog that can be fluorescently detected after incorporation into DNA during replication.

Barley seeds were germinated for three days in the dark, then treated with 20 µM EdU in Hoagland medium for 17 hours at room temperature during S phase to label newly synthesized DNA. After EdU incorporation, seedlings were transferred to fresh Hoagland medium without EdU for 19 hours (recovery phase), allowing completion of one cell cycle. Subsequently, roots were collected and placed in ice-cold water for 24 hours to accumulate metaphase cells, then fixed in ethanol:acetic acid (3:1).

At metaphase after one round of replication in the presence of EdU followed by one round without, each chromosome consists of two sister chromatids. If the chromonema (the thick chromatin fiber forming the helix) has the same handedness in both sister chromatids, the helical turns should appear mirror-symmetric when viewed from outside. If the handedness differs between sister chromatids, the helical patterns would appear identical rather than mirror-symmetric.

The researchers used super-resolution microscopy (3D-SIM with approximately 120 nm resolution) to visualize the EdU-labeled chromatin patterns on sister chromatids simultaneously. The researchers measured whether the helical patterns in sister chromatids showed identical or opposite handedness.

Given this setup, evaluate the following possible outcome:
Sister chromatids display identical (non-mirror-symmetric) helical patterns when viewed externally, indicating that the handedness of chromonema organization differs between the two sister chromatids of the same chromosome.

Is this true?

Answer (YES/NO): NO